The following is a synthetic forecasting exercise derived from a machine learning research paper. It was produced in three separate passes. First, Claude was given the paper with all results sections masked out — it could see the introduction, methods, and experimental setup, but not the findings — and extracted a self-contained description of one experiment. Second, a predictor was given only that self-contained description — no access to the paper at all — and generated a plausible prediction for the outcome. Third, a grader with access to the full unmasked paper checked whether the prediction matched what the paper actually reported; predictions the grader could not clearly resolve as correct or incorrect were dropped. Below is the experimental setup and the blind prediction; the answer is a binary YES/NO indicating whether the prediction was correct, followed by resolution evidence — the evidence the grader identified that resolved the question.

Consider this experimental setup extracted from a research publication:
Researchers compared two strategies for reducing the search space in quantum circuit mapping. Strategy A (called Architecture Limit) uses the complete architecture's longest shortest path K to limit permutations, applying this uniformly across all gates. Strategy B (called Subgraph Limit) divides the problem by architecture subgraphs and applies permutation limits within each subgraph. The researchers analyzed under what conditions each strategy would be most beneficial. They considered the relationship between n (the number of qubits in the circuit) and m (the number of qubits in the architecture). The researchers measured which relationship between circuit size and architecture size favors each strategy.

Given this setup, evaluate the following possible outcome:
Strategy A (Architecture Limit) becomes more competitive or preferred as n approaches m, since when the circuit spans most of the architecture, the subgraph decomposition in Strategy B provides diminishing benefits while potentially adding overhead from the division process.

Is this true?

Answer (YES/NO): YES